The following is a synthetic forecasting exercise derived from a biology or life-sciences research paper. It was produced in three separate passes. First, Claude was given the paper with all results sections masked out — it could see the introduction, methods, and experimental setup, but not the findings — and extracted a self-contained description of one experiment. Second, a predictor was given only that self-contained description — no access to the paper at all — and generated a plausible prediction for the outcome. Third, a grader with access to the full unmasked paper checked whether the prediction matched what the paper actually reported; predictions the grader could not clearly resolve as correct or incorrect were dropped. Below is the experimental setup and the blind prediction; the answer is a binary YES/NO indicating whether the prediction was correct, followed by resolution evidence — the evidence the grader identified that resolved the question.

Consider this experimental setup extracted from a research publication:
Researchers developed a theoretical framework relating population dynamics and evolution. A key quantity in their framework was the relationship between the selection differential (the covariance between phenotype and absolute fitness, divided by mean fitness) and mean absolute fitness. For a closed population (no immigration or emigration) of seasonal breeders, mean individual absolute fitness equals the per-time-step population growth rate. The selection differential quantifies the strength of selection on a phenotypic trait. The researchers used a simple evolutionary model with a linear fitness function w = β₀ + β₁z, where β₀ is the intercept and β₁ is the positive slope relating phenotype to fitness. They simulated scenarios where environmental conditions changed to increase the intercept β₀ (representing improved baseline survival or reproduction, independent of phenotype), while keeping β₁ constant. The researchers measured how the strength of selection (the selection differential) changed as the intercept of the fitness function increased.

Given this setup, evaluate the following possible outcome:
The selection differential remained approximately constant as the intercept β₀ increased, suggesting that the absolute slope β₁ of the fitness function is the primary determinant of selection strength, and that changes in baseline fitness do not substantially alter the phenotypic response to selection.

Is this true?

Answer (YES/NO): NO